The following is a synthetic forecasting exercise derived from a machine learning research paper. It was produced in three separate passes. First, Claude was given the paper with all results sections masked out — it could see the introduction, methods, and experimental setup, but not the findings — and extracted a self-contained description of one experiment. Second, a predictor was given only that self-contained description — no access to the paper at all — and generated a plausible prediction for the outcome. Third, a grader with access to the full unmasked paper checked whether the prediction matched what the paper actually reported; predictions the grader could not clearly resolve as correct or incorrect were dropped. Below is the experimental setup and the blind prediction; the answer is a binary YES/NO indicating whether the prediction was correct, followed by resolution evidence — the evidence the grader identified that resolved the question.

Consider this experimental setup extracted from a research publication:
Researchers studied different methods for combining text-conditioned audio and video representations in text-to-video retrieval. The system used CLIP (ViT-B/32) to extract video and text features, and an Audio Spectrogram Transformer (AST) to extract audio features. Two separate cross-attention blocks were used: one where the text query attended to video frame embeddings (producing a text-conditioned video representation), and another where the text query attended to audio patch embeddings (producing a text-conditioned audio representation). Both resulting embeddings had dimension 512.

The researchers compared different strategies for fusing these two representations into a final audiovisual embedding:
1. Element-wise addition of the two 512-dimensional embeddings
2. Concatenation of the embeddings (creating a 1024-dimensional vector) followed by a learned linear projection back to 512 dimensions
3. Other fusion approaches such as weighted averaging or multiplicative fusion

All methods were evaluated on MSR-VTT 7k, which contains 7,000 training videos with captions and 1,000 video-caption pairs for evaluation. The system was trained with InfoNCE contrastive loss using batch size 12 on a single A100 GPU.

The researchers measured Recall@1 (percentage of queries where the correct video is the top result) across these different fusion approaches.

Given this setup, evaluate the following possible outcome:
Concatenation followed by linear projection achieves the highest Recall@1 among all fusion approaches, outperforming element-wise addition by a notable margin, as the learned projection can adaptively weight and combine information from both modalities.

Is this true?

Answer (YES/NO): NO